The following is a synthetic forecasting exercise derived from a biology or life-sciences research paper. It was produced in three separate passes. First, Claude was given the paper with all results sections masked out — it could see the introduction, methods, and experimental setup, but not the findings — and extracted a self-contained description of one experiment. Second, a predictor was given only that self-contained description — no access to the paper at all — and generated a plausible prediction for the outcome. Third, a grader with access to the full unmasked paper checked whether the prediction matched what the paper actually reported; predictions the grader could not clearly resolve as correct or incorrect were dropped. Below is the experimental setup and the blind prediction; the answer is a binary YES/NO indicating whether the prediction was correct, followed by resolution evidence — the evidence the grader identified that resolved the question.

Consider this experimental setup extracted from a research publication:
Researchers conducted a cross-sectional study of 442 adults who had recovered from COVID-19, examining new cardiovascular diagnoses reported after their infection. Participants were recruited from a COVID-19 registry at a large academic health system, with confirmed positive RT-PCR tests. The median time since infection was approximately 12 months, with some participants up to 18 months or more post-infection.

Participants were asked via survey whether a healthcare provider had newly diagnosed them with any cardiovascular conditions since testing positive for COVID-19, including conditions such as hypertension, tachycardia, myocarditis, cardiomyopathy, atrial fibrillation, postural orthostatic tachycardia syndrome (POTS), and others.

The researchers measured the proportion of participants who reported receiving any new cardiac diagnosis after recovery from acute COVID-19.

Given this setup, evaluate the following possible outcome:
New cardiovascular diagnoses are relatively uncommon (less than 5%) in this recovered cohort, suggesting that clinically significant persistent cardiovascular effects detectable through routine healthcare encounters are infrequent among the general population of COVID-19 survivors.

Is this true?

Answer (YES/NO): NO